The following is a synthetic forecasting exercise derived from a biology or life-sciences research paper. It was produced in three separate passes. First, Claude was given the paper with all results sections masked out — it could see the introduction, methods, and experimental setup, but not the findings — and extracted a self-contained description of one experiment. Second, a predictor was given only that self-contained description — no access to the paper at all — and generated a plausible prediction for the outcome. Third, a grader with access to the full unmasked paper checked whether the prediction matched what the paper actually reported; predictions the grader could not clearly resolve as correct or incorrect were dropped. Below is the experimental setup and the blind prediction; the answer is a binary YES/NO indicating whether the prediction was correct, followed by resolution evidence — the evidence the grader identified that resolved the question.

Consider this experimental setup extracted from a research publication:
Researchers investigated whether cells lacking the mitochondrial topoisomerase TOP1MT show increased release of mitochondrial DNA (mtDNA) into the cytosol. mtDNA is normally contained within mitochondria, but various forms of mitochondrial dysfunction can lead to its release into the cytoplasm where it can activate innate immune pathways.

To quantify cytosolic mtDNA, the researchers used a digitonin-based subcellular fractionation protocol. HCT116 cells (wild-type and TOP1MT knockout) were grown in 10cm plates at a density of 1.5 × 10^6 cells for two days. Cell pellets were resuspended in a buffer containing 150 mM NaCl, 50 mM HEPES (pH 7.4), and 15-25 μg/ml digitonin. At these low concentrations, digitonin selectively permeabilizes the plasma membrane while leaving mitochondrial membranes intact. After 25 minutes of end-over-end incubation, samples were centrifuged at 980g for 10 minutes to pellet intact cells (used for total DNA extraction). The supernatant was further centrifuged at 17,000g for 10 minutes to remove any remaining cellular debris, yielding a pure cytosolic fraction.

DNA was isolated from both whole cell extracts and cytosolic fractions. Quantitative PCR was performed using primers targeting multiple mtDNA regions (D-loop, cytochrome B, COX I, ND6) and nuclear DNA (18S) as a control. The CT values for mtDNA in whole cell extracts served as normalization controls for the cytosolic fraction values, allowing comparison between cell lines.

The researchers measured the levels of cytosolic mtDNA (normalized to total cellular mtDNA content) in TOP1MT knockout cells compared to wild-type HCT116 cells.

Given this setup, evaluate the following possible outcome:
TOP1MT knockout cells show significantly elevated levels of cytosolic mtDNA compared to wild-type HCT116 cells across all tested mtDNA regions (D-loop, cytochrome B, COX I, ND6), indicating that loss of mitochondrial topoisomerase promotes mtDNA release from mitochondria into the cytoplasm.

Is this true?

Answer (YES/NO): YES